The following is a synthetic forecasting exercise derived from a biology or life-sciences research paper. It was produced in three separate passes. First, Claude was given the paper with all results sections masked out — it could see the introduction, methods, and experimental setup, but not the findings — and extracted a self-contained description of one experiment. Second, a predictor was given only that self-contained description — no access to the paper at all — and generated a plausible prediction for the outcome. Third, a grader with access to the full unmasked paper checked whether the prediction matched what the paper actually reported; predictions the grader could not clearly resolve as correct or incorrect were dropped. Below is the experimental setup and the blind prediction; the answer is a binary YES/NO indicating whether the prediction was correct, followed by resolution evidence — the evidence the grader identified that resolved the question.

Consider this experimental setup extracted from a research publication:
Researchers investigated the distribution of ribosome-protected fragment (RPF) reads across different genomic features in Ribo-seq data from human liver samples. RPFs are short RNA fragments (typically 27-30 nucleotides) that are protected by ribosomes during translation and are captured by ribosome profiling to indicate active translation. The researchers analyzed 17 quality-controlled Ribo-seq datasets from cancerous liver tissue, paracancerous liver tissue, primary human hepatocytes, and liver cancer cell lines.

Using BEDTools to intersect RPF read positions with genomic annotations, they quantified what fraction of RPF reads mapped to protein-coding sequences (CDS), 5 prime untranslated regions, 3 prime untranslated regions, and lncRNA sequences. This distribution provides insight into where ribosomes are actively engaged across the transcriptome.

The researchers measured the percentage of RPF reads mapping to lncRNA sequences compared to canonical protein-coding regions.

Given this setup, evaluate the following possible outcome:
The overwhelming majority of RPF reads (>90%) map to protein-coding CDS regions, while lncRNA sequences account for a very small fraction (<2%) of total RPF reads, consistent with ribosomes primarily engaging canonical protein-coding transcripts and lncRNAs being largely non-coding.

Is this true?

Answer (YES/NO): YES